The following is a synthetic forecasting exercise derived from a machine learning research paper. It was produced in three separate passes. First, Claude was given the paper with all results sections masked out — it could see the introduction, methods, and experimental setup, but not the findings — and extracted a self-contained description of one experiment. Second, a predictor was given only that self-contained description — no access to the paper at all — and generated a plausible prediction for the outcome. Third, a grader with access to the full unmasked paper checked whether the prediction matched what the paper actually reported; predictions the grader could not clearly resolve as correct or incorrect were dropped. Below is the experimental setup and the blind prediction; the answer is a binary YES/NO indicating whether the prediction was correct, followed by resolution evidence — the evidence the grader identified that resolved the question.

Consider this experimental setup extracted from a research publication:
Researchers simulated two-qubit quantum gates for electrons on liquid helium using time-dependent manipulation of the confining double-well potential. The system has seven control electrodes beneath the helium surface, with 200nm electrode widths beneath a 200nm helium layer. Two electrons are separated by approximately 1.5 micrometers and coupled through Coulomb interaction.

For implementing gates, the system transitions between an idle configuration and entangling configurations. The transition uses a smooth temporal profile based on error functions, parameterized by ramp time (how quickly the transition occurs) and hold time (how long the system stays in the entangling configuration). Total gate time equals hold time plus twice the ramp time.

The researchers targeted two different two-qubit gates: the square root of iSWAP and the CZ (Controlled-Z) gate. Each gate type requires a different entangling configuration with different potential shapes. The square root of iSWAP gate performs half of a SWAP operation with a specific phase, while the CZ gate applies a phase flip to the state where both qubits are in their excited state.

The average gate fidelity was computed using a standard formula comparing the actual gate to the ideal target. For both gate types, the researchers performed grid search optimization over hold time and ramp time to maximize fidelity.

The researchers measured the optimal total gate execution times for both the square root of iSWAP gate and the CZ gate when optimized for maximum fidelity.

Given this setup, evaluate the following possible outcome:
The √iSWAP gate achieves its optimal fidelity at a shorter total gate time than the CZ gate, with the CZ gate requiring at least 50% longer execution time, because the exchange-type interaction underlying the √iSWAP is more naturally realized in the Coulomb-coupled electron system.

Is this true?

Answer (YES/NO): YES